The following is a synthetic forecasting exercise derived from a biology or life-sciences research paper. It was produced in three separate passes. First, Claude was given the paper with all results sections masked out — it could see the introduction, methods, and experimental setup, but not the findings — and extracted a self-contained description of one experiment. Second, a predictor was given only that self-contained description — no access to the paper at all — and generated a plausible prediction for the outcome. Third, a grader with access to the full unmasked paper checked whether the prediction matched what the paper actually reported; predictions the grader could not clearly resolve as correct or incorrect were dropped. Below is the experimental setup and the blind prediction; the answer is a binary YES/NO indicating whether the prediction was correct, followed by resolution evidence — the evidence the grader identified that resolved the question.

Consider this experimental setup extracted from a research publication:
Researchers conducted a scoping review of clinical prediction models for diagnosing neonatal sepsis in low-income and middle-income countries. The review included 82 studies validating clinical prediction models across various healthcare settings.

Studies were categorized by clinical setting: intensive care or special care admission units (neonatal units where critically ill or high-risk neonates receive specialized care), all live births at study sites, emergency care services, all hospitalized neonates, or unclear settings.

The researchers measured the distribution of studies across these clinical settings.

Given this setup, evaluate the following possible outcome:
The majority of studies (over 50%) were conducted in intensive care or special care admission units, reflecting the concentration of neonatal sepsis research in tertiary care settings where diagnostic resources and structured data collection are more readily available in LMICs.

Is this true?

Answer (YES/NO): YES